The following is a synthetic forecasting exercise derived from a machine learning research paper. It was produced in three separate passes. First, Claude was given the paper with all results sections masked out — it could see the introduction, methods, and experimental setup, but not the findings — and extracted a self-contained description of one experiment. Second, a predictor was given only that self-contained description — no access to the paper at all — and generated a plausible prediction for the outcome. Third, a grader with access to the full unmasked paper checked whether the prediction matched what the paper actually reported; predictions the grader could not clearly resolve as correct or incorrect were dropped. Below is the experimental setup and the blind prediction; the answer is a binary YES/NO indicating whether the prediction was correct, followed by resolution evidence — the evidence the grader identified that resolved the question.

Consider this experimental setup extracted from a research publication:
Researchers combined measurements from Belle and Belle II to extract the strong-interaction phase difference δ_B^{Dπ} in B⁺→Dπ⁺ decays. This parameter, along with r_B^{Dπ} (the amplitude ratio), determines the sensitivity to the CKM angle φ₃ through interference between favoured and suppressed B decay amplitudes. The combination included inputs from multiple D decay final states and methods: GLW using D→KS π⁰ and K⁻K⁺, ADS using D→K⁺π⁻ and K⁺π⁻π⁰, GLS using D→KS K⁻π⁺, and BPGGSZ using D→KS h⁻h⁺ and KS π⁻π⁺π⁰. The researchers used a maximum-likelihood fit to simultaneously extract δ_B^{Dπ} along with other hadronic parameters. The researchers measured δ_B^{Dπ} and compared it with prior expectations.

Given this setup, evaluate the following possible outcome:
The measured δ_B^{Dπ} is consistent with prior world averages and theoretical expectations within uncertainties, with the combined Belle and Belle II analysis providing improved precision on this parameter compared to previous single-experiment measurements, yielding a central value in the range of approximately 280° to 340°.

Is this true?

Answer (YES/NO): NO